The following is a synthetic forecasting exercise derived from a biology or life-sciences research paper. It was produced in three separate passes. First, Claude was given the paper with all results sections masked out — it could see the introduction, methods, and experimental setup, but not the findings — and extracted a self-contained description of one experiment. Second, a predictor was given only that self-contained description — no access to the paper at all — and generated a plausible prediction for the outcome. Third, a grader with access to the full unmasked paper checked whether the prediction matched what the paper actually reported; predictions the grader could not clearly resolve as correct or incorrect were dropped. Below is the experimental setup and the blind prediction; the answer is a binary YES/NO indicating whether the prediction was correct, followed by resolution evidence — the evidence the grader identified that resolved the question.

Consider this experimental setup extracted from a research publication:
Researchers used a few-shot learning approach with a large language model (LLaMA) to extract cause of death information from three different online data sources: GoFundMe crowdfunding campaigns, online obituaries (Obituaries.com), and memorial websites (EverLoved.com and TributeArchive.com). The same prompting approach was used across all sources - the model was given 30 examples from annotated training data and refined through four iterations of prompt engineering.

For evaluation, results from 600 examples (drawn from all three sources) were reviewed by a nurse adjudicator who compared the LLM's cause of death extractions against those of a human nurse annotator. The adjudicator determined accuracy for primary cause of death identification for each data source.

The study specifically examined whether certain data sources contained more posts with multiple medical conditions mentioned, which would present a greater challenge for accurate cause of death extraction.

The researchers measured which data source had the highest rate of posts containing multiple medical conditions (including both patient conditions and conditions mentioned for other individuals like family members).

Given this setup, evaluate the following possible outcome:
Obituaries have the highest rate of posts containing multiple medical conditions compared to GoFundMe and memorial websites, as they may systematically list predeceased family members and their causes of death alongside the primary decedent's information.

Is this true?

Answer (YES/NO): NO